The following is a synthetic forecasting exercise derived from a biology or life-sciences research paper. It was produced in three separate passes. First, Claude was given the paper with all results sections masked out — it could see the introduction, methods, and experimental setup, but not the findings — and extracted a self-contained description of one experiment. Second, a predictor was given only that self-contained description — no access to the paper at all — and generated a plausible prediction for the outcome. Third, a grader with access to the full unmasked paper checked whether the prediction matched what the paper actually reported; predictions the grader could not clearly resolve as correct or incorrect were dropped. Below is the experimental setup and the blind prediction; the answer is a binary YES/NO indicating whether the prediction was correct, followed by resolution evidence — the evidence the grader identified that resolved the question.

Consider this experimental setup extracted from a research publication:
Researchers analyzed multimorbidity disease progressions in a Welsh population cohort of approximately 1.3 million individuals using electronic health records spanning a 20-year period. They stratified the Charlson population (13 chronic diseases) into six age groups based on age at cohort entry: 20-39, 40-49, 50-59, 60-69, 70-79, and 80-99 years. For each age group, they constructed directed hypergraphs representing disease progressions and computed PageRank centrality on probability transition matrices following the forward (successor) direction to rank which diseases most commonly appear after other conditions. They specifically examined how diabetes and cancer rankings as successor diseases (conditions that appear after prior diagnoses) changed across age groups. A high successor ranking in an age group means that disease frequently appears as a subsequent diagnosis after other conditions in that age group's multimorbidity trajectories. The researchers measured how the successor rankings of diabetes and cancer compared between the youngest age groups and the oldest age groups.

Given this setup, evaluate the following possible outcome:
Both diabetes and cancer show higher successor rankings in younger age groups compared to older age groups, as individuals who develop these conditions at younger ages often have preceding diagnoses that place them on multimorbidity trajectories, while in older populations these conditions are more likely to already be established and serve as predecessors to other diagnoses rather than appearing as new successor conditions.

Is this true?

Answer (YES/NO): YES